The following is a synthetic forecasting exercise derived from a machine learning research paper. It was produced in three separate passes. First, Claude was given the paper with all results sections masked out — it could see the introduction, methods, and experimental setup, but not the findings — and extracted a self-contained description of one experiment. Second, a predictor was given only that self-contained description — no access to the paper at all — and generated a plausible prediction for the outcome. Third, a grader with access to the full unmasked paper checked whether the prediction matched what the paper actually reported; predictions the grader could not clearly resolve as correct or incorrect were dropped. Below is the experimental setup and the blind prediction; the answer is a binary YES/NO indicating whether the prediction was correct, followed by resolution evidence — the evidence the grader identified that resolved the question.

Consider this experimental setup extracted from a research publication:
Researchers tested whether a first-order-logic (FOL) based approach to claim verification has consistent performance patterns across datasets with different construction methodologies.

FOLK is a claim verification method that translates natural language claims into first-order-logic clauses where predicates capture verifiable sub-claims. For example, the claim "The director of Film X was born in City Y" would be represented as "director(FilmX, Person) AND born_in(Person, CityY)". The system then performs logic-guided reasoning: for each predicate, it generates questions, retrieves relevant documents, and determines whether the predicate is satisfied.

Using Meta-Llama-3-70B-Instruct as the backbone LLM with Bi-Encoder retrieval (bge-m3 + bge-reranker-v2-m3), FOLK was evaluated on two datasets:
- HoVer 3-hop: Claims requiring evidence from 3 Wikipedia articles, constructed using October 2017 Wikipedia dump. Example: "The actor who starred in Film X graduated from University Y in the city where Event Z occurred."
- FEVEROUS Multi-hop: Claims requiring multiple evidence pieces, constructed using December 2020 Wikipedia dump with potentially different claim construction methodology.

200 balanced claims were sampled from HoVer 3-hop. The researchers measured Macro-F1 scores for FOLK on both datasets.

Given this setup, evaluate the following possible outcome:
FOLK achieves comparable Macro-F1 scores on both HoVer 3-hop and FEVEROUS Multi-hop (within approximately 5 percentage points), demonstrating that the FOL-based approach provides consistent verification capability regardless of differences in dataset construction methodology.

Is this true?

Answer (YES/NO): YES